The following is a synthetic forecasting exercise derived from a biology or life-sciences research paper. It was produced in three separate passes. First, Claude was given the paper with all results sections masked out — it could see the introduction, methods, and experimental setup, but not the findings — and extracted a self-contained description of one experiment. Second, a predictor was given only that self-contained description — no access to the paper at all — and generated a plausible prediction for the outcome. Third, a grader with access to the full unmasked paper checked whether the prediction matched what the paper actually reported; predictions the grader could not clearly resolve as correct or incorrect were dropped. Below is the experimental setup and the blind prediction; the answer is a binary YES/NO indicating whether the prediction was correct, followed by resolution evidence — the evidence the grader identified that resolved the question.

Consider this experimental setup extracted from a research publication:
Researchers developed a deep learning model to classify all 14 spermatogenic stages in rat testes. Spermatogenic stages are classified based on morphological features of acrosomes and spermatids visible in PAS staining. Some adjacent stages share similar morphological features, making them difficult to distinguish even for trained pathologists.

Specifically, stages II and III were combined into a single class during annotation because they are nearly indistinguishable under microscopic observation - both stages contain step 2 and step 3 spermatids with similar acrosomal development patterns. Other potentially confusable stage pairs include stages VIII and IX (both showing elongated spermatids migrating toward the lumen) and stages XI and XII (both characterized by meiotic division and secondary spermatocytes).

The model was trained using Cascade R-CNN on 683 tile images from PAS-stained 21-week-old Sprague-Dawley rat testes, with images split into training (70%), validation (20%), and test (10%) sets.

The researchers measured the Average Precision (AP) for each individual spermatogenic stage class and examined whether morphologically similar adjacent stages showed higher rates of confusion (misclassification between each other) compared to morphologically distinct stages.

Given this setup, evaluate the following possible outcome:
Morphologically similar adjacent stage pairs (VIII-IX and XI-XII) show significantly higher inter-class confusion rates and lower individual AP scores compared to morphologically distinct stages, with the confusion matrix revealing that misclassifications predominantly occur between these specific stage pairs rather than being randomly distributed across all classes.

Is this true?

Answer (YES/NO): NO